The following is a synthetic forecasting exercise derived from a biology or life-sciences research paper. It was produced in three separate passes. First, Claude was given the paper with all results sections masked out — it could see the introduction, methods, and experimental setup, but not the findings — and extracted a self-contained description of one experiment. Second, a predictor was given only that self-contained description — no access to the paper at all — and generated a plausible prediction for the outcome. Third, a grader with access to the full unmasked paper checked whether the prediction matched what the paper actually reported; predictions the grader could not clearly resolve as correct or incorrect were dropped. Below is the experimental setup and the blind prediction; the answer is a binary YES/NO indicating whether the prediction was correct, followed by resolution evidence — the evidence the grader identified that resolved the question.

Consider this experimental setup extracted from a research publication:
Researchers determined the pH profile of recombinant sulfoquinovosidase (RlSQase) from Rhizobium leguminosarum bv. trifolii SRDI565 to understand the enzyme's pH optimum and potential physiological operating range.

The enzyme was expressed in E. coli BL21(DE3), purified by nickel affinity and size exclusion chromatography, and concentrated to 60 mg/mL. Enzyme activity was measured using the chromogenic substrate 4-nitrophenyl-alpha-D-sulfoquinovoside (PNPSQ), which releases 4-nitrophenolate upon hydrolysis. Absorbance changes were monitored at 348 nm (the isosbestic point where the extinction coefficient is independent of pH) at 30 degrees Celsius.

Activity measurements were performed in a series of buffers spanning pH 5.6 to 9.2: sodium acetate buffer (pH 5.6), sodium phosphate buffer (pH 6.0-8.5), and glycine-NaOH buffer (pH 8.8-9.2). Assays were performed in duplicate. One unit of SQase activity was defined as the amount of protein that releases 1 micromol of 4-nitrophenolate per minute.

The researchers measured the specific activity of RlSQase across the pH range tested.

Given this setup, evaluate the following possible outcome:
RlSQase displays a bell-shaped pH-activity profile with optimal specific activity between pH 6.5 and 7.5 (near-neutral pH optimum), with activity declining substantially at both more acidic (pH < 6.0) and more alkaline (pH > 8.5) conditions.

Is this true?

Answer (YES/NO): NO